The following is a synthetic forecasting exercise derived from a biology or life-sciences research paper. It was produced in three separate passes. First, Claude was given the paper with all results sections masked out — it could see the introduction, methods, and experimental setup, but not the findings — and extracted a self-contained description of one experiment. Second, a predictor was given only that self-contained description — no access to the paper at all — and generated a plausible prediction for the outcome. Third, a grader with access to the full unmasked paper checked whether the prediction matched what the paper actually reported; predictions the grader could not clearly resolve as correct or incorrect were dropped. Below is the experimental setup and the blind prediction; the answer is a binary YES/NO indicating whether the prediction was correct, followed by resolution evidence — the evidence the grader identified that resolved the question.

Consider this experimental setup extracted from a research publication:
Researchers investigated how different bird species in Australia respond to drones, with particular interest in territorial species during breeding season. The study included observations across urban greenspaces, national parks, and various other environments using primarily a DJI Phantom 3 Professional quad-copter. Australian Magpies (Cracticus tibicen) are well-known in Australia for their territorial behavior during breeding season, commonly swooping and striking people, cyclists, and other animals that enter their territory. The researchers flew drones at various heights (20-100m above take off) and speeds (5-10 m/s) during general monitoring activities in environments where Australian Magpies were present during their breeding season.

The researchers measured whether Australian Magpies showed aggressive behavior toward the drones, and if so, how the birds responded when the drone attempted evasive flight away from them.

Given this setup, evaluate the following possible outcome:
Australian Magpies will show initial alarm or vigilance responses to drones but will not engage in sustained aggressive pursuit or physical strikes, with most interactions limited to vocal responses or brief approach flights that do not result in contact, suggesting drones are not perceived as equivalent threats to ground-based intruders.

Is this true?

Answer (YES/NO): NO